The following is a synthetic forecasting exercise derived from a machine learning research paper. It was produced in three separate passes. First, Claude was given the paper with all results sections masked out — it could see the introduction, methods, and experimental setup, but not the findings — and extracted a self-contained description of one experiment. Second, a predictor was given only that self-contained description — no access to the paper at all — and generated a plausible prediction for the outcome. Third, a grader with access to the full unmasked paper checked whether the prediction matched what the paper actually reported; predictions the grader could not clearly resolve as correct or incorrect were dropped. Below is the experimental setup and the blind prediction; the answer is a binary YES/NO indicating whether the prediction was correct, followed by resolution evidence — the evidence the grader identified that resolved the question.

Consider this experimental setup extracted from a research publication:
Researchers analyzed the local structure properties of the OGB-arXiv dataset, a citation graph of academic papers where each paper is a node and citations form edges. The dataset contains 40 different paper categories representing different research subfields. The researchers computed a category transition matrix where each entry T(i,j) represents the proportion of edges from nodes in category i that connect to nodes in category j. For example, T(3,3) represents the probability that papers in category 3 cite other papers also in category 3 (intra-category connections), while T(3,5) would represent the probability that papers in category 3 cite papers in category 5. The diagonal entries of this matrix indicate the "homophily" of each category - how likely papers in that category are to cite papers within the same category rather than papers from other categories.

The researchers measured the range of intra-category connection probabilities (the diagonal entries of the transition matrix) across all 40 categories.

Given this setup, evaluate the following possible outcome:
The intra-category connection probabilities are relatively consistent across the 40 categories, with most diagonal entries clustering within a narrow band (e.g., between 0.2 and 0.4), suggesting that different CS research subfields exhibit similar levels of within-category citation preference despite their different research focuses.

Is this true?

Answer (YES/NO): NO